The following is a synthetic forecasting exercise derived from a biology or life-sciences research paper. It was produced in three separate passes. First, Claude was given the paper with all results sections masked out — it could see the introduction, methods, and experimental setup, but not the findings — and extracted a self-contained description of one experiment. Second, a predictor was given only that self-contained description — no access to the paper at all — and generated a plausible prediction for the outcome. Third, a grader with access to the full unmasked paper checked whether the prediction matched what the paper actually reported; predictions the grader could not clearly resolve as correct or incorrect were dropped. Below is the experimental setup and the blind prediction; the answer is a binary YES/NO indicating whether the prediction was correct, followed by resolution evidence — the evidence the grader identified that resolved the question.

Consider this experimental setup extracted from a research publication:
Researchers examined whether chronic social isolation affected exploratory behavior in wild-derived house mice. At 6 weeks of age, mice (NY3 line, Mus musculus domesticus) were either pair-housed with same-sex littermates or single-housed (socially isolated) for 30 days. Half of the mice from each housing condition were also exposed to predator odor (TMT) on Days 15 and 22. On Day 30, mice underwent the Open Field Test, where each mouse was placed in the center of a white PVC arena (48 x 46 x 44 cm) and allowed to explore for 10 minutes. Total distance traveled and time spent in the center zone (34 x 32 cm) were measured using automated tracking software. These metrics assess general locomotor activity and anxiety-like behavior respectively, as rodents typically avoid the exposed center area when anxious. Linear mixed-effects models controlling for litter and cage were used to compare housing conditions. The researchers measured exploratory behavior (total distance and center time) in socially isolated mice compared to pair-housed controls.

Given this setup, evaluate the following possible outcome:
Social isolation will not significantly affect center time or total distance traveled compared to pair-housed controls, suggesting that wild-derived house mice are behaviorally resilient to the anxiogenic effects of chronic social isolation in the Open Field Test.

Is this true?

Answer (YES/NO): NO